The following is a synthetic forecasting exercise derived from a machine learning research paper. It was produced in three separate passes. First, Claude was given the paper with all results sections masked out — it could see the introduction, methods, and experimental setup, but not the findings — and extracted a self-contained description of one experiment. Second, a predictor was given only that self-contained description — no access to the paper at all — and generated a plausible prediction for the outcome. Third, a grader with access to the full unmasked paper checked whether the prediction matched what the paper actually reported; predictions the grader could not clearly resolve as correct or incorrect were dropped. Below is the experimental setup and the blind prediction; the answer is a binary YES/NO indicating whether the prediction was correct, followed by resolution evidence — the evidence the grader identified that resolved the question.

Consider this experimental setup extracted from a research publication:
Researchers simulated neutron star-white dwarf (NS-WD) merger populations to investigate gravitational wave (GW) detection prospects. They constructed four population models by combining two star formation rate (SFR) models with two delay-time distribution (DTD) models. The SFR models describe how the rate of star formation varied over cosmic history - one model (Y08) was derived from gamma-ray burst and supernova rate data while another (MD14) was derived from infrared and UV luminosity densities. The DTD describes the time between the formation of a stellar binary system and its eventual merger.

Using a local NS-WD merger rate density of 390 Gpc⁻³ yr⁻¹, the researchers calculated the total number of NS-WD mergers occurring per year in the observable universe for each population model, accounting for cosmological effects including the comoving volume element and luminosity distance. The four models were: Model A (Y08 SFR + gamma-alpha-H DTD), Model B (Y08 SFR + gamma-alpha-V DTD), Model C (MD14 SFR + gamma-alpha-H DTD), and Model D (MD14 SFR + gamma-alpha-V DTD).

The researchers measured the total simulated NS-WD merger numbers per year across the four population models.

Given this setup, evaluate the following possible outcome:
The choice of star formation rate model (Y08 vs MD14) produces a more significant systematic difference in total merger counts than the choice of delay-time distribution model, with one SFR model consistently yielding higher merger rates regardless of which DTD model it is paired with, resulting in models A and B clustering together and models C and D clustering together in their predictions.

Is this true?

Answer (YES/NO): NO